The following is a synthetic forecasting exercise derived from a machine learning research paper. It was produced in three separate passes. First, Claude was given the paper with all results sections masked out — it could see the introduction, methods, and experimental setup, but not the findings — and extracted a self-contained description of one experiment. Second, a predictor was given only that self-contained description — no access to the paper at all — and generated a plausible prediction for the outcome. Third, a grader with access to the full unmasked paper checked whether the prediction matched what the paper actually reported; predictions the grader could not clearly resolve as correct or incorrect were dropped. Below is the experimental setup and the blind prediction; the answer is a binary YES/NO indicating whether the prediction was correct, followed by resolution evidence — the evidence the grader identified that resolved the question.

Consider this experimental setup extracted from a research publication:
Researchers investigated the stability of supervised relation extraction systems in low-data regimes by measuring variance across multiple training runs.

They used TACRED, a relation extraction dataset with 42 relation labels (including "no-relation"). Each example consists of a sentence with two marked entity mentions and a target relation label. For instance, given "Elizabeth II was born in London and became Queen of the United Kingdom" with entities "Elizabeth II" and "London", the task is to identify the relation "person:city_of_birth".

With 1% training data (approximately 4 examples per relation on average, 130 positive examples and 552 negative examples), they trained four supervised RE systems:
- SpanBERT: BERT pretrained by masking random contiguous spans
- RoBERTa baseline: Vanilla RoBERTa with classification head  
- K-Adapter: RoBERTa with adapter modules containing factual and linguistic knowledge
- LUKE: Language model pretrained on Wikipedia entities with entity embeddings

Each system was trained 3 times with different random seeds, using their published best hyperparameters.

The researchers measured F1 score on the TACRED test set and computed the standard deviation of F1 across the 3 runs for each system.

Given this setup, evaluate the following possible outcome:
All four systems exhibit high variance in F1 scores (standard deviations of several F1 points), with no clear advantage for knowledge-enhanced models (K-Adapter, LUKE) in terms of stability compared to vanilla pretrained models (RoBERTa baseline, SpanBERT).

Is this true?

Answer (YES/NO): NO